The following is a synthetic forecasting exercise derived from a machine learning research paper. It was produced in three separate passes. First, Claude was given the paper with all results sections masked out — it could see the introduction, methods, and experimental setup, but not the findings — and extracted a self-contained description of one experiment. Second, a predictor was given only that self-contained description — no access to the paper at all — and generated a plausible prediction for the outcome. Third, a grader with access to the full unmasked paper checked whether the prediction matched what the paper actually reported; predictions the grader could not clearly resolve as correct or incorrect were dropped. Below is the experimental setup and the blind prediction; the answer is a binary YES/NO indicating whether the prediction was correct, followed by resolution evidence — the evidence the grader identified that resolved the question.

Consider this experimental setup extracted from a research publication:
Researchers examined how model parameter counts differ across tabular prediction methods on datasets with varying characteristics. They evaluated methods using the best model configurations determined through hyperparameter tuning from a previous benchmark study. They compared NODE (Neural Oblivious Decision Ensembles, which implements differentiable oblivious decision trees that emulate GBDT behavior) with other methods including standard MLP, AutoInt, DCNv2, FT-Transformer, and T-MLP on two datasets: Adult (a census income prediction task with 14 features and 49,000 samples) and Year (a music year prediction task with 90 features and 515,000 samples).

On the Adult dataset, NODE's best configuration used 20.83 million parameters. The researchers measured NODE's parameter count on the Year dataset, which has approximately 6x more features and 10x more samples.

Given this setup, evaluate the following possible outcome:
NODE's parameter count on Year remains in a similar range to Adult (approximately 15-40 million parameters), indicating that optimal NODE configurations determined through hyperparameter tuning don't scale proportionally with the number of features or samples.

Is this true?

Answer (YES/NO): NO